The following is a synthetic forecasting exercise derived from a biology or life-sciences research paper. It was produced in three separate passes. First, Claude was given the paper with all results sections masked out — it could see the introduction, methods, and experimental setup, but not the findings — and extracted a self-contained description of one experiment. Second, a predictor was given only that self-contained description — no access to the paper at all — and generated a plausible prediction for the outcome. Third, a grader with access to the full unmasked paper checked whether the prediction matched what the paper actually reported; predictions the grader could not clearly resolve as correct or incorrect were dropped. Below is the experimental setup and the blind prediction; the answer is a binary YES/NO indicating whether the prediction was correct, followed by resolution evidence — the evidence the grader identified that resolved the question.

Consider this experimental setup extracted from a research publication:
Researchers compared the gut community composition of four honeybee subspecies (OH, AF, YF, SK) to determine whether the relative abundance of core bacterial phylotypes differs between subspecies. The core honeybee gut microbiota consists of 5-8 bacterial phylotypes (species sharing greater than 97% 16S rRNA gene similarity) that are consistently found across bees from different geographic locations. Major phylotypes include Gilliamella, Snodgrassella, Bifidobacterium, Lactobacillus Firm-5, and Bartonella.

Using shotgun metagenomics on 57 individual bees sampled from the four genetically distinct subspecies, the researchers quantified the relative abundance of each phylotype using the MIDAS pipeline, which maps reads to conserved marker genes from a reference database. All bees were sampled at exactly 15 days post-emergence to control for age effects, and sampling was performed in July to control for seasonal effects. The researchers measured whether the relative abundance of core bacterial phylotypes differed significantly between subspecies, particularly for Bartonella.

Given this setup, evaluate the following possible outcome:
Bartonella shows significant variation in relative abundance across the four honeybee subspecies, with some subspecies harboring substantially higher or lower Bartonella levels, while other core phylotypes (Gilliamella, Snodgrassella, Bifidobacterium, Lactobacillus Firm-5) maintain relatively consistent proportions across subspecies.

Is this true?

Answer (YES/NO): NO